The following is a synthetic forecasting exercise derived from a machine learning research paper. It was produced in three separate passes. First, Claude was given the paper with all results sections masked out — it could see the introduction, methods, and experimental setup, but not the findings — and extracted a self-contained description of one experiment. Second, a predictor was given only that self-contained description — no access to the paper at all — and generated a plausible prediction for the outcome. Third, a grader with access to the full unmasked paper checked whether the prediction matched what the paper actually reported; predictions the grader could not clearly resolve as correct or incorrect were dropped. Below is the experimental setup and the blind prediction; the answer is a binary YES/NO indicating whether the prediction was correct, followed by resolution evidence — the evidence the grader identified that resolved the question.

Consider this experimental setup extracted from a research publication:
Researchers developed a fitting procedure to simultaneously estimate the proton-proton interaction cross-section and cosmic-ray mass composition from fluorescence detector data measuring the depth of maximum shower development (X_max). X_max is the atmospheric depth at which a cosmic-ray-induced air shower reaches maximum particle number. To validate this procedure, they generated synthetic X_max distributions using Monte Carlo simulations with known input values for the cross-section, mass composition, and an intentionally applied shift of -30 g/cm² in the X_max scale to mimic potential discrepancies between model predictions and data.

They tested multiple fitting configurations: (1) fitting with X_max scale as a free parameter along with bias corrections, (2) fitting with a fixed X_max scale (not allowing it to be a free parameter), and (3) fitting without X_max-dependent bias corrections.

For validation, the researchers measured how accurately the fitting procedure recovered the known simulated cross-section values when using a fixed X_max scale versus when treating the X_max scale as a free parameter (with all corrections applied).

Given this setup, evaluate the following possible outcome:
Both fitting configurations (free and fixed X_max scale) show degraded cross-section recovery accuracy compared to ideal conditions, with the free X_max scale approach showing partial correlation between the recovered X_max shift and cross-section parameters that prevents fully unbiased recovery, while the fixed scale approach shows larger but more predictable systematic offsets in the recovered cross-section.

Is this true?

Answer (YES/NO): NO